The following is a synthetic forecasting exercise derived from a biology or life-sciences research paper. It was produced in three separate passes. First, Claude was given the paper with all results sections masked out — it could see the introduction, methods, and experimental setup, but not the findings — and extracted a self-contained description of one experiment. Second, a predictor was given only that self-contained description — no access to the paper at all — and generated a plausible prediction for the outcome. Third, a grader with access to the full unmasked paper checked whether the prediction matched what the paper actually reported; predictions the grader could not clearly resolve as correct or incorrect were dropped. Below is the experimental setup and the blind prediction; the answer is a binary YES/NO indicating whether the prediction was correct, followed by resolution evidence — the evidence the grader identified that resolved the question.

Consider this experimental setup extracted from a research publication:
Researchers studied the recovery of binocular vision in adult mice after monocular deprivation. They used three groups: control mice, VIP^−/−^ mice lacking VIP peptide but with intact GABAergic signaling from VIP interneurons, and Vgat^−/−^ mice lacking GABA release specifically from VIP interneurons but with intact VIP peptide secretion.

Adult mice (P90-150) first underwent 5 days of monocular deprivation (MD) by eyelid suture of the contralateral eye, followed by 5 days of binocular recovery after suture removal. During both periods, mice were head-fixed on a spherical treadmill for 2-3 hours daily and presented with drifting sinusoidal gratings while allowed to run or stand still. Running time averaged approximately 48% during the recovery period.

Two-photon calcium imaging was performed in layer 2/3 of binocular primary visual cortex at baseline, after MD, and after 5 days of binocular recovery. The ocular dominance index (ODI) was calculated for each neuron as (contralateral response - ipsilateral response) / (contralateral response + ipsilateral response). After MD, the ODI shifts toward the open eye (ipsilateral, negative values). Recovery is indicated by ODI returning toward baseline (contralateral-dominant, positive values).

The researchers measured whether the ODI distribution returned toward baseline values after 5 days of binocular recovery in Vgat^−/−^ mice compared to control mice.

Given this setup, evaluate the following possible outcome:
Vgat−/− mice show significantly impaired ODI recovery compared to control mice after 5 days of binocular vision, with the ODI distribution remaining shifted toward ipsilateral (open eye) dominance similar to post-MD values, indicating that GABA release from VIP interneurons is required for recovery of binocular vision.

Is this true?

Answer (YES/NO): NO